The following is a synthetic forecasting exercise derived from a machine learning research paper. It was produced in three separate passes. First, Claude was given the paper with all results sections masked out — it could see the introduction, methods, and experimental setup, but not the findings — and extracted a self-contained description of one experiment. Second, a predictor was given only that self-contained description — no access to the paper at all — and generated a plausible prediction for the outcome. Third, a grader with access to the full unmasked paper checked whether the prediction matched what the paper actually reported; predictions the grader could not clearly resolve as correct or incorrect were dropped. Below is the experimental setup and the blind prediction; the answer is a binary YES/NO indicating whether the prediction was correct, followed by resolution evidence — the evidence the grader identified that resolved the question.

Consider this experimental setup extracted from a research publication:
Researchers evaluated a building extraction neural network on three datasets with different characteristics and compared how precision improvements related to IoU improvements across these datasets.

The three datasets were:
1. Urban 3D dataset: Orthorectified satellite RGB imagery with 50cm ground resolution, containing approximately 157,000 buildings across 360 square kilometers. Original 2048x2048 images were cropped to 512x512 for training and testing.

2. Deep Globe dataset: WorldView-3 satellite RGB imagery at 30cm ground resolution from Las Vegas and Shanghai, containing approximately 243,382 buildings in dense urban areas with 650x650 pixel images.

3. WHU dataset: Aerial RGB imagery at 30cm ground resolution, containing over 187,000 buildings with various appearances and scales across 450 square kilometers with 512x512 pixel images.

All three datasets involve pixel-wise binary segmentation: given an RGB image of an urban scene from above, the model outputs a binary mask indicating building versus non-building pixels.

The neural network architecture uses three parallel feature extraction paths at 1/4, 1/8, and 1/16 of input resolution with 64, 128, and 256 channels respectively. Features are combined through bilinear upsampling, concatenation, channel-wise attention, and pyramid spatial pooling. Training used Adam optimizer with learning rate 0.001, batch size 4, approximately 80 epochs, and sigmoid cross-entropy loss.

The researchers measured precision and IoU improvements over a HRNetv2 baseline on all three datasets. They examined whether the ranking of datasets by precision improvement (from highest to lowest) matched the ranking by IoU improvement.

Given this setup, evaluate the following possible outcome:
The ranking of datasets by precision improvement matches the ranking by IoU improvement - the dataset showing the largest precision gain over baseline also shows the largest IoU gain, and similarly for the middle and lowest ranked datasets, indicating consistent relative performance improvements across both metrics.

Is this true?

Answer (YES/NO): NO